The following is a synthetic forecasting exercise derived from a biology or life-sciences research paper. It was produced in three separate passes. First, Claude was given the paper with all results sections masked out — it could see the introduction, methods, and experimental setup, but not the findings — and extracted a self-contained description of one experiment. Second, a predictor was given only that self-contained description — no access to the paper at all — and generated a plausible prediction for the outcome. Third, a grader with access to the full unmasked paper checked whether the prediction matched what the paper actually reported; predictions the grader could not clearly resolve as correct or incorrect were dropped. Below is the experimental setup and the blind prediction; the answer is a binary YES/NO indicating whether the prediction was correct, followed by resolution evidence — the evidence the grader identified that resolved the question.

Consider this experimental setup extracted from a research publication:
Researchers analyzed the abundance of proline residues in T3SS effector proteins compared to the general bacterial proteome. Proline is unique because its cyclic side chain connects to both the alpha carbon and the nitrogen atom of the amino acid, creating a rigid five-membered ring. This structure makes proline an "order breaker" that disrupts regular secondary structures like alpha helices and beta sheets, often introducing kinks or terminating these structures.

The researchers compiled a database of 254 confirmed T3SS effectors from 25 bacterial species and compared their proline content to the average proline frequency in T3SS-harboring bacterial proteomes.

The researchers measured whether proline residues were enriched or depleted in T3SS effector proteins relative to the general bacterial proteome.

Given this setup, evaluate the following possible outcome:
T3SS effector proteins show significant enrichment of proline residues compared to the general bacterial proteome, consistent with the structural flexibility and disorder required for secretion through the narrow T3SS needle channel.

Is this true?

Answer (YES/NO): YES